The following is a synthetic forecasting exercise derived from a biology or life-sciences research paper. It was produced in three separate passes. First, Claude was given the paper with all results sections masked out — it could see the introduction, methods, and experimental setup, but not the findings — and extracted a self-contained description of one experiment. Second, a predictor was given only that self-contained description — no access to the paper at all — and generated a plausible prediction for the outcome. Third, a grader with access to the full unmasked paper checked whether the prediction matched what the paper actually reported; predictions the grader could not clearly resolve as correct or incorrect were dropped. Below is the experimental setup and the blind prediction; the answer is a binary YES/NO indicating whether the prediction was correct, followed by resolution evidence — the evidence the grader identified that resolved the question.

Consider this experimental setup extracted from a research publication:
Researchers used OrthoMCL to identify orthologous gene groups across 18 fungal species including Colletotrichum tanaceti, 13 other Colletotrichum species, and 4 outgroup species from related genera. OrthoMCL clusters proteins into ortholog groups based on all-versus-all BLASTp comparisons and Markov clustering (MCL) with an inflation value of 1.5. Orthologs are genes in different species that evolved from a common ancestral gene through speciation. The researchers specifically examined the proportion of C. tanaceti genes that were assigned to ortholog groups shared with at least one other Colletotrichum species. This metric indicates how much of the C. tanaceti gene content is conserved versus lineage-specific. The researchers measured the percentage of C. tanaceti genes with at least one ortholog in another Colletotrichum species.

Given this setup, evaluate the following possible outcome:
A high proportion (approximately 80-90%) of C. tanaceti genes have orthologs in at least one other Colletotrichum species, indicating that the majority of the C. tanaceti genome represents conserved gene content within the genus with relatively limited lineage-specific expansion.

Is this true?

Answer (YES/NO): YES